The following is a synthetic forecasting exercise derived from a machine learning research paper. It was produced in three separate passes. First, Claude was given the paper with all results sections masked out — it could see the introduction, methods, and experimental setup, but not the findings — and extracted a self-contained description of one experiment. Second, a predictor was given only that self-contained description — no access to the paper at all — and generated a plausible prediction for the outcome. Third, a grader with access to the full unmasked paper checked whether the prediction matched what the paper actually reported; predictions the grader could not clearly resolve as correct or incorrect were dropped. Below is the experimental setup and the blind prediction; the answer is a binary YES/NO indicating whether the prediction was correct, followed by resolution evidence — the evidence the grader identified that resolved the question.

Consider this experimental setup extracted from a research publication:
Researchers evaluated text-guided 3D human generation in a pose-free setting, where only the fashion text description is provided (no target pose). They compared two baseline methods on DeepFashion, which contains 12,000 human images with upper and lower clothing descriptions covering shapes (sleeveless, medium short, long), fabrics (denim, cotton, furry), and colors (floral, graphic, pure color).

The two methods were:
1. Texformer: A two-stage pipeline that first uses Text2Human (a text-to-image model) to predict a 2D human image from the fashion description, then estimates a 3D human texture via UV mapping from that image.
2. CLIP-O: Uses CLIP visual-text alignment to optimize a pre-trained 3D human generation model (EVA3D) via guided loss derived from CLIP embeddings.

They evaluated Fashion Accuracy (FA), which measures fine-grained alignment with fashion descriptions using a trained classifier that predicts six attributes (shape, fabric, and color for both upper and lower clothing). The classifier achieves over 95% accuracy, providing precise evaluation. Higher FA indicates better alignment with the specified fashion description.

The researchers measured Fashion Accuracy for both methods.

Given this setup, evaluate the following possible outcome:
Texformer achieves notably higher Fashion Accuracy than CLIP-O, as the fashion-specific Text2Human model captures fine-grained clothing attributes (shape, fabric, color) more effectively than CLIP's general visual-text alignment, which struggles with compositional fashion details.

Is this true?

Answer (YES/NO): YES